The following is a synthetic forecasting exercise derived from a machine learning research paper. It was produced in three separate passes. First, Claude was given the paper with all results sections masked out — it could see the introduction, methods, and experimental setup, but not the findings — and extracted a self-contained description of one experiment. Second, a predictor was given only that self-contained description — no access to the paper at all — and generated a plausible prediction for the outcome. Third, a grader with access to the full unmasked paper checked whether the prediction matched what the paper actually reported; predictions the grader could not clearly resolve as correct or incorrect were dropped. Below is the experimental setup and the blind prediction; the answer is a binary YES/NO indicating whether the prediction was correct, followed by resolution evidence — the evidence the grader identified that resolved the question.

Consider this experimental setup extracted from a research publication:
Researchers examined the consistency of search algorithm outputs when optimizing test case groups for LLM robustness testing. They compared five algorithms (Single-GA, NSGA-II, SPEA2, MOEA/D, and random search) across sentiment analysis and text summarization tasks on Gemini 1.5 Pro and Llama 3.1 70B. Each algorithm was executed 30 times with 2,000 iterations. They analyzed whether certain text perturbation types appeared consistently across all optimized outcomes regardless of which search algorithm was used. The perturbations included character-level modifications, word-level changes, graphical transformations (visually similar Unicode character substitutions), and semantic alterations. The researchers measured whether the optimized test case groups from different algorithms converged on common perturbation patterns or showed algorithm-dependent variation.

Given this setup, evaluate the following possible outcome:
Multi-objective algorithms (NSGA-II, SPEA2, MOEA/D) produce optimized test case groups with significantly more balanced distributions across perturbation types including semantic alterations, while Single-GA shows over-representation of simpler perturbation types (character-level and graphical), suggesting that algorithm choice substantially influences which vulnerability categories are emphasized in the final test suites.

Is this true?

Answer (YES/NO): NO